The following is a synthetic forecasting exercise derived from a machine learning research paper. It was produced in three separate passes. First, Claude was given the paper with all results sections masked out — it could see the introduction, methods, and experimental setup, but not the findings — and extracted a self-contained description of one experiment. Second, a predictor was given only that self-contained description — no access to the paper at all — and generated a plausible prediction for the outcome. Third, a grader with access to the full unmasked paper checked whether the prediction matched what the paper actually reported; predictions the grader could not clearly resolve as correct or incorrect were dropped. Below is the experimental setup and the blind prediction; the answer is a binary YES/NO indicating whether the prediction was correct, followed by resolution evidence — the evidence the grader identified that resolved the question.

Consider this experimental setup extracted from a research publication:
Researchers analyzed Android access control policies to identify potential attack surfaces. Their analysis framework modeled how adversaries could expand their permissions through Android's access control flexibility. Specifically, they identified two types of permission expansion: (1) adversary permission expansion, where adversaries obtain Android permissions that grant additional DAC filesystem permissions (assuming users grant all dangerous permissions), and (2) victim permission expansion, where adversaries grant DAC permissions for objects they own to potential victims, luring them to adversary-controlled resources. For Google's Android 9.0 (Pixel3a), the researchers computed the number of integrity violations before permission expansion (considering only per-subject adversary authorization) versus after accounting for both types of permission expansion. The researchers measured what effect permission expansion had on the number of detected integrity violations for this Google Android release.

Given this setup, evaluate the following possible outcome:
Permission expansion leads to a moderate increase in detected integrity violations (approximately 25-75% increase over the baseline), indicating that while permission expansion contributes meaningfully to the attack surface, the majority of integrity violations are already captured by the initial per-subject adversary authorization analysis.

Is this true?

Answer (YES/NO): NO